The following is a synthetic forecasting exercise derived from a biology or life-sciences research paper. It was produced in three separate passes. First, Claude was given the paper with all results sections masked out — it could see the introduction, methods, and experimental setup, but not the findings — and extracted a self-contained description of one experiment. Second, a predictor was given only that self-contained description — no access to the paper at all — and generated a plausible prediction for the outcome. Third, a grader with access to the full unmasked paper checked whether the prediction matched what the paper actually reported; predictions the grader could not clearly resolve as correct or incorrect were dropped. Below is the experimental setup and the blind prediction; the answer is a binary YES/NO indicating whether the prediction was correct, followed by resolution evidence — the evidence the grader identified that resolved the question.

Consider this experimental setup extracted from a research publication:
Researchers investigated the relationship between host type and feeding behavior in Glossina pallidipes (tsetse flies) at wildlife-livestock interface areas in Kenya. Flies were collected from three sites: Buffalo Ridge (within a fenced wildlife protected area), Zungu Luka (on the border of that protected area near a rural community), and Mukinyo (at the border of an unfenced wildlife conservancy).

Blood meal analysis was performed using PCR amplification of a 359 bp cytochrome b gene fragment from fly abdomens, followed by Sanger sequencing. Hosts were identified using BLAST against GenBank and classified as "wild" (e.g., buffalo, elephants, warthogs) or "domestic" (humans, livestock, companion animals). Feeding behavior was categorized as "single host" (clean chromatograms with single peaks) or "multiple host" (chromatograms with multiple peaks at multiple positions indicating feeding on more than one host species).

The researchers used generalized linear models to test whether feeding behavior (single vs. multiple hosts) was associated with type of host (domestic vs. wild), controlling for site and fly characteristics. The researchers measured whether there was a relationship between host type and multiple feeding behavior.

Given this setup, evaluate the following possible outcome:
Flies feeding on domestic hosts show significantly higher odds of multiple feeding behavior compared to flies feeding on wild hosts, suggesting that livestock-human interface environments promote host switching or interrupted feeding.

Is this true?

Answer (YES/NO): YES